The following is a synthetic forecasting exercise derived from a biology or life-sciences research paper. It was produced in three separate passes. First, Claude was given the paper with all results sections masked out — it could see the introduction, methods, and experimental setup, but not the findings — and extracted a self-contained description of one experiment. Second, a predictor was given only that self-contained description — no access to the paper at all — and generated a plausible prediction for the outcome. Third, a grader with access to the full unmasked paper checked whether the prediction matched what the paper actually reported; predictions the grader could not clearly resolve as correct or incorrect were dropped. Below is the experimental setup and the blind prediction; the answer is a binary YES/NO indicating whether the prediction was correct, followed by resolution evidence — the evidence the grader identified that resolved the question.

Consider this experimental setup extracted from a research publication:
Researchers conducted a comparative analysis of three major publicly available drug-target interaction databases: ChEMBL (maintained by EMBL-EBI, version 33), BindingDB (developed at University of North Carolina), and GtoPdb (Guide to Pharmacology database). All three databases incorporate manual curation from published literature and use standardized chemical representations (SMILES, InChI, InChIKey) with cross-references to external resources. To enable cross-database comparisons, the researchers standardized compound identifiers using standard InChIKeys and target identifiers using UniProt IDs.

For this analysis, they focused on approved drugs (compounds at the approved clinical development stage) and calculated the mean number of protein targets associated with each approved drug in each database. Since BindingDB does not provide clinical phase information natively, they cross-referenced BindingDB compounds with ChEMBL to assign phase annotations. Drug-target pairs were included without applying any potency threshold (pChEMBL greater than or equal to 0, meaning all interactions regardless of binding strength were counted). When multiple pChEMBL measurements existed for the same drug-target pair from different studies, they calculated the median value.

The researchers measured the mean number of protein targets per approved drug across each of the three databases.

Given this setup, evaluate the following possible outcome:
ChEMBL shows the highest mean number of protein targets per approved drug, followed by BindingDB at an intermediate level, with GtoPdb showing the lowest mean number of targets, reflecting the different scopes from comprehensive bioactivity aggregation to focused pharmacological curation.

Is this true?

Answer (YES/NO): YES